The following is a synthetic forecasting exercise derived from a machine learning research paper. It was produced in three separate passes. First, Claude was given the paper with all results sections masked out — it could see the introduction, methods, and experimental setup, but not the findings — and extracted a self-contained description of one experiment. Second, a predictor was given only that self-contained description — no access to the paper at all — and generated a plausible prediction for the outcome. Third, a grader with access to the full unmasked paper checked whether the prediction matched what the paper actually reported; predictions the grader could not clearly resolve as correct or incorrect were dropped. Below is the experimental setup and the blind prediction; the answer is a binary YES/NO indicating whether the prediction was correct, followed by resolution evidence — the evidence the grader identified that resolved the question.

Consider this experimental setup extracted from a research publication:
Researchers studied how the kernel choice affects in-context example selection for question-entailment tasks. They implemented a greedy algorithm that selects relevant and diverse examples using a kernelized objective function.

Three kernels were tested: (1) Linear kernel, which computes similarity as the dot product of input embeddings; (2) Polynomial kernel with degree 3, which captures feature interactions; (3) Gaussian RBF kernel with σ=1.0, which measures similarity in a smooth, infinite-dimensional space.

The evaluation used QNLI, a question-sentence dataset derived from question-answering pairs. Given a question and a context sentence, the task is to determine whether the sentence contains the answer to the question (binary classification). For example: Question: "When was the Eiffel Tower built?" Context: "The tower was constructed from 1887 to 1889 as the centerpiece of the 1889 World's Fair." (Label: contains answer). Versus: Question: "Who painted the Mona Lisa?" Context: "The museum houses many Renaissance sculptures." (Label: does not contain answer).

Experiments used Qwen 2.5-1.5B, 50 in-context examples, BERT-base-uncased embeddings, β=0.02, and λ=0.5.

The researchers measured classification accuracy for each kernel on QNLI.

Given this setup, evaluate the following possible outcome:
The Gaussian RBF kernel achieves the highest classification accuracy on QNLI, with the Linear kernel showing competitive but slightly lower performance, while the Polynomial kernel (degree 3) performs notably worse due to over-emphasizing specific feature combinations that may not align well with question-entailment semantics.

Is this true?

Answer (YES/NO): NO